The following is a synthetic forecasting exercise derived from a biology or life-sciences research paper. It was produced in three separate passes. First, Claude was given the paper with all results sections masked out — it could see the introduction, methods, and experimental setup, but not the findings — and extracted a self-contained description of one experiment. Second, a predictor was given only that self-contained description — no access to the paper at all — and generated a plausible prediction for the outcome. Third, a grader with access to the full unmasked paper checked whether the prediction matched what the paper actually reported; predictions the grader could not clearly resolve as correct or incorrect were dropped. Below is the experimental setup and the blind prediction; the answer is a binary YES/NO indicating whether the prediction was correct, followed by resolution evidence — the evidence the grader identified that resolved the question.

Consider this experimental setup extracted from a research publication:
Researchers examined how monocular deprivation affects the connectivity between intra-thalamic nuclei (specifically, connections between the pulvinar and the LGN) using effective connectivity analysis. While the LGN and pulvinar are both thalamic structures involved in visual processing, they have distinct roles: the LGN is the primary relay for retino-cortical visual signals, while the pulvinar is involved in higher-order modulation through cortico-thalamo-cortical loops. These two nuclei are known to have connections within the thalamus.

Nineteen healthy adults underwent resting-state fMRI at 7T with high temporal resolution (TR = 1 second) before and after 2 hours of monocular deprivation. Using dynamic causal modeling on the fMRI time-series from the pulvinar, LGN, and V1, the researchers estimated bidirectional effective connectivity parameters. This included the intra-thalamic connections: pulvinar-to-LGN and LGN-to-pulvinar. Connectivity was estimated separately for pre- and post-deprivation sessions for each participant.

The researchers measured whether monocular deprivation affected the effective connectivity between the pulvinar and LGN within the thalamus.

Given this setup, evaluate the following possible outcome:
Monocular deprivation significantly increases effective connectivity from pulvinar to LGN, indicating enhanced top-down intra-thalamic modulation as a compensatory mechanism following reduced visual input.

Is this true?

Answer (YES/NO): NO